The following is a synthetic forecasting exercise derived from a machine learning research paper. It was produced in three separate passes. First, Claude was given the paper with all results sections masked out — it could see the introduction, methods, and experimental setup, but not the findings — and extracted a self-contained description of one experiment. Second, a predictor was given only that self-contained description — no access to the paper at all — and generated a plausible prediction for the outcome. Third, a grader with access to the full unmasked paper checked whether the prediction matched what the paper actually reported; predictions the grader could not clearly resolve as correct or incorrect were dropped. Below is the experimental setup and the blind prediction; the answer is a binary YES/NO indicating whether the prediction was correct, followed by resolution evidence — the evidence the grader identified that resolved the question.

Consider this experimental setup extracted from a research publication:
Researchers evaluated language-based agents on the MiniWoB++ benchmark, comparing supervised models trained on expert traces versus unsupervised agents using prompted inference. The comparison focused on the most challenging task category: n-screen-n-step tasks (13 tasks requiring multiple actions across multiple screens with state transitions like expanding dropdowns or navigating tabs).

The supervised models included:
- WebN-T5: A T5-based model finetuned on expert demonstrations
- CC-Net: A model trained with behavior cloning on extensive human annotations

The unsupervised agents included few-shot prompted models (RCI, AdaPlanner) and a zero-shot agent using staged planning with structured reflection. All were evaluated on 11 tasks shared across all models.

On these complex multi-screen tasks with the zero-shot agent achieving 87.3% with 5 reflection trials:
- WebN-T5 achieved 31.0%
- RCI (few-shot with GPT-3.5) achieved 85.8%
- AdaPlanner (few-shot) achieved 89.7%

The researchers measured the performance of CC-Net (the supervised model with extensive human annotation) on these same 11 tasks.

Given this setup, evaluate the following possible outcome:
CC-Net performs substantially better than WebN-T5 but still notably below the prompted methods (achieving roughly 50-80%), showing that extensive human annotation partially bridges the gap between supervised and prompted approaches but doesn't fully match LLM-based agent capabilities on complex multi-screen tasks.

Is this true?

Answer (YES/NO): NO